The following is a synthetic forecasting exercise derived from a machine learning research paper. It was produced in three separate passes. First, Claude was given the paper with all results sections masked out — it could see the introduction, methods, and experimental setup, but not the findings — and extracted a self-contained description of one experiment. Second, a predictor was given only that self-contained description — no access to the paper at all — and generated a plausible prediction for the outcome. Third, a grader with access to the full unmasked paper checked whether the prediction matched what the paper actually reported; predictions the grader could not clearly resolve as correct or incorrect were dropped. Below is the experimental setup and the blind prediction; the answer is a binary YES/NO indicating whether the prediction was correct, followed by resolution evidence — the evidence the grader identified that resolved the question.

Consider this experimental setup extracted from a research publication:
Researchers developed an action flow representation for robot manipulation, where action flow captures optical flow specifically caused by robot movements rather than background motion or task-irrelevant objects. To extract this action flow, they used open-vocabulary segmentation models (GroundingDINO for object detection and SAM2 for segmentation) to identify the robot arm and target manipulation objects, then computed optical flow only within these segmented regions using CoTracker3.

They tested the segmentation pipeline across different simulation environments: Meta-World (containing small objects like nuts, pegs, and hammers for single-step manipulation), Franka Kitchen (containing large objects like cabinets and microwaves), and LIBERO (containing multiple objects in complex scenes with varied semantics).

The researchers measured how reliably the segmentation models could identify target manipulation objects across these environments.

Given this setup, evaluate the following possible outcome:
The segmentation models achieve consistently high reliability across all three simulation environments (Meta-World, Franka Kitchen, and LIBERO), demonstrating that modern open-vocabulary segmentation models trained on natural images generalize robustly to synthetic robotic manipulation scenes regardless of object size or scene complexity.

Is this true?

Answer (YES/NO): NO